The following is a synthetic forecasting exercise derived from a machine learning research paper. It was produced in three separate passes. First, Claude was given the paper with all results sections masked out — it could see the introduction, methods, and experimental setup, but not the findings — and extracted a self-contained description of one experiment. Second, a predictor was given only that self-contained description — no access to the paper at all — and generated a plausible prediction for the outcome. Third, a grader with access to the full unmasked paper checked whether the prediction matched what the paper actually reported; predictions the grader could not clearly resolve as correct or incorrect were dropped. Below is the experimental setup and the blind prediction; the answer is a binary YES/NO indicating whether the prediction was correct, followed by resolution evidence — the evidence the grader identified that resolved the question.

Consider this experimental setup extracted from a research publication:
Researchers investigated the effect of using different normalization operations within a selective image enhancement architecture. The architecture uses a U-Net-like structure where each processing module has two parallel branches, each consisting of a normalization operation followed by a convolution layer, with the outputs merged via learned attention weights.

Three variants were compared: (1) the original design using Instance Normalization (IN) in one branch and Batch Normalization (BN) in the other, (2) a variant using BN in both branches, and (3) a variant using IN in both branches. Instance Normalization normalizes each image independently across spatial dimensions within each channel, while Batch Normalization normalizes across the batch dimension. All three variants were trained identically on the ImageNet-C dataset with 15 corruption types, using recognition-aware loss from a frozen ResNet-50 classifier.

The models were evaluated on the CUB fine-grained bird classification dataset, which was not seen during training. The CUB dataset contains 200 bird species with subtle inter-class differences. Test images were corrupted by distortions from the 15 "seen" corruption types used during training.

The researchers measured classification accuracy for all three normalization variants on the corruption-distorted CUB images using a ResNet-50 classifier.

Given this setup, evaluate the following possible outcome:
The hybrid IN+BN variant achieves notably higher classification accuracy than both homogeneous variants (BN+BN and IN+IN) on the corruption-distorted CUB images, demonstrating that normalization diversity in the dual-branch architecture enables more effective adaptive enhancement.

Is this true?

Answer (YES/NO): YES